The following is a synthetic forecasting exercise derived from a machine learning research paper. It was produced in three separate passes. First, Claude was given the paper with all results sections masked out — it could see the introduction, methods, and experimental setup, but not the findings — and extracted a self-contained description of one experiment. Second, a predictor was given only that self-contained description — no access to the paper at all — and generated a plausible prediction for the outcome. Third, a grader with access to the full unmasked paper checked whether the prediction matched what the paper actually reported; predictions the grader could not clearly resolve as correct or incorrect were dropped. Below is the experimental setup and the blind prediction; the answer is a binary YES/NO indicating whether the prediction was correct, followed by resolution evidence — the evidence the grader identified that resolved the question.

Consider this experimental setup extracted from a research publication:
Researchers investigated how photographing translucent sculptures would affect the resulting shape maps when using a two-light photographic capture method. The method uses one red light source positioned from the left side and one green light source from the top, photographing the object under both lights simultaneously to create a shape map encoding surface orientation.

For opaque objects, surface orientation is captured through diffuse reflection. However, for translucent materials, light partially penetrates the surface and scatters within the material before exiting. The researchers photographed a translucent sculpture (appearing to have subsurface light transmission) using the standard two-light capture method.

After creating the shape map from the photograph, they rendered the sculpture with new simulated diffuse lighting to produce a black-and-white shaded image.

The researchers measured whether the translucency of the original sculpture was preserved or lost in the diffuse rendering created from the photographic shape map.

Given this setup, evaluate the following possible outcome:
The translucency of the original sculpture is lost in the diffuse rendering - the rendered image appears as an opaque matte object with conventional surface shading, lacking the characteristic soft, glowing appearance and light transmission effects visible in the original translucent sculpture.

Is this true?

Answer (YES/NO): NO